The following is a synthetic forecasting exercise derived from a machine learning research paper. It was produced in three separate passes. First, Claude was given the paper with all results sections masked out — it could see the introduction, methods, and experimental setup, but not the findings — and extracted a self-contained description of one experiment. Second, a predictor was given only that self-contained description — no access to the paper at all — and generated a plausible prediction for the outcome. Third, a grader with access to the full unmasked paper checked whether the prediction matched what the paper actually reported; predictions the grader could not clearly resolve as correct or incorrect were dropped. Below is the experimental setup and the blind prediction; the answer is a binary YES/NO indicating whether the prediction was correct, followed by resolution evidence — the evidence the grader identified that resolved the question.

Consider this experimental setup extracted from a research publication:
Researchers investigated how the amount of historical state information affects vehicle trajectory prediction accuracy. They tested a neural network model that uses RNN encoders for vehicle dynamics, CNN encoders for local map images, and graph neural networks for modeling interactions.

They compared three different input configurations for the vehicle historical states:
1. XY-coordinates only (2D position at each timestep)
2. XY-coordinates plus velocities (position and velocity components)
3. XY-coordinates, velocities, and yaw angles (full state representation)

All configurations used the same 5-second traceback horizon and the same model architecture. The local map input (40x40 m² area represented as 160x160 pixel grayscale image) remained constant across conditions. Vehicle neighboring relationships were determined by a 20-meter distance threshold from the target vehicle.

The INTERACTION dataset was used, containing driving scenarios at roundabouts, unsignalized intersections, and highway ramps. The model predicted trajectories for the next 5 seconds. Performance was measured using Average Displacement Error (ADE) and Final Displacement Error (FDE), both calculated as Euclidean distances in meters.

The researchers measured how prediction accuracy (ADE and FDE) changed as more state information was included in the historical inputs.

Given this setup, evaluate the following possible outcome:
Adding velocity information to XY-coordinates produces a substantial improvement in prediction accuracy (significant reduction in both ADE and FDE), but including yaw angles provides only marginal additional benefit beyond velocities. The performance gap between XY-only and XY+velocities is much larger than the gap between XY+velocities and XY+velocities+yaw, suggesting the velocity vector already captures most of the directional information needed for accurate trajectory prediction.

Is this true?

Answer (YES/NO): YES